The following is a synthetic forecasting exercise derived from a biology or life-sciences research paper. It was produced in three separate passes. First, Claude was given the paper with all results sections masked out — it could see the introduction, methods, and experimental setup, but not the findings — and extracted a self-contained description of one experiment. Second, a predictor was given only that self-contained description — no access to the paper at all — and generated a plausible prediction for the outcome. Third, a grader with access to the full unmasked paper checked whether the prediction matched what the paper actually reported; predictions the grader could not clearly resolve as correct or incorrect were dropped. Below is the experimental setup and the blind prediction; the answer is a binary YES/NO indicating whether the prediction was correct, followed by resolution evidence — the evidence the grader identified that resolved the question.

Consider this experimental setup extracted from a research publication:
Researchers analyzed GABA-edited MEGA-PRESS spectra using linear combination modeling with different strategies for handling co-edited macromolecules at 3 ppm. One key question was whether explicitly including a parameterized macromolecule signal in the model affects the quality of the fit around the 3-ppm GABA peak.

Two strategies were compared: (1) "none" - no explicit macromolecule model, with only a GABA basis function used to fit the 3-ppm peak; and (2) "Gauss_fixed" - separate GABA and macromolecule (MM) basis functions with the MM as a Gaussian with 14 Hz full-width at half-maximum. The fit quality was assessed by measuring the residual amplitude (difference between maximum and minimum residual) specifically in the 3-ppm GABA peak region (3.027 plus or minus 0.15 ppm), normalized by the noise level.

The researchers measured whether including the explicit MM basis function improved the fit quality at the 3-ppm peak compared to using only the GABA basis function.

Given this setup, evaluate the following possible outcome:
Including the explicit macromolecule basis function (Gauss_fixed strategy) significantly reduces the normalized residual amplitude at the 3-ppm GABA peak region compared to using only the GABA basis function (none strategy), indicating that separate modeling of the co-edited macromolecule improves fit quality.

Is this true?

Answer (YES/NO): YES